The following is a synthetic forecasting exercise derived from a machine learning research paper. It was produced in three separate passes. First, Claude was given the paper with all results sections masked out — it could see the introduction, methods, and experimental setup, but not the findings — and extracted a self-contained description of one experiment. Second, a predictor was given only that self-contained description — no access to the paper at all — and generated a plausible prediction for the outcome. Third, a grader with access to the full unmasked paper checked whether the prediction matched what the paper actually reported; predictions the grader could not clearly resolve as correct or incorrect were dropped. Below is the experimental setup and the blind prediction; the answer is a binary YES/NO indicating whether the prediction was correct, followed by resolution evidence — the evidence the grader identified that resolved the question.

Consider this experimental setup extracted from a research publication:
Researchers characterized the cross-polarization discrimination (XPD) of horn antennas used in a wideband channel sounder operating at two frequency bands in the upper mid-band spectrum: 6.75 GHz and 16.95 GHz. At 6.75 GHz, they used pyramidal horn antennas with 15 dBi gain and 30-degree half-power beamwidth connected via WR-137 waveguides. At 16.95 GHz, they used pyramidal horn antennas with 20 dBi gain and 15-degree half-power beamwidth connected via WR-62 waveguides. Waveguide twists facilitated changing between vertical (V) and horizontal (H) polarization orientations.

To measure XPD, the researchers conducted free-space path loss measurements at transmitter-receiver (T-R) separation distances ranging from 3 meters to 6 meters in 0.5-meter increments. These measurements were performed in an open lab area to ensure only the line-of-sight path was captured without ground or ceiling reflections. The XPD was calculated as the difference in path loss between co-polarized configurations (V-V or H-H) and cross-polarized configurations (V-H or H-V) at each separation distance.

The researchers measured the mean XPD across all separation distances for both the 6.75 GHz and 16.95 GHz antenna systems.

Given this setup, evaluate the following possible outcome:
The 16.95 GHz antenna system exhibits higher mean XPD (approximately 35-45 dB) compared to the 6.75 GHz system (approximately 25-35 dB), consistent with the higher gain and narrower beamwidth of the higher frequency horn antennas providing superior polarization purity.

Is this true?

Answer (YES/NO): NO